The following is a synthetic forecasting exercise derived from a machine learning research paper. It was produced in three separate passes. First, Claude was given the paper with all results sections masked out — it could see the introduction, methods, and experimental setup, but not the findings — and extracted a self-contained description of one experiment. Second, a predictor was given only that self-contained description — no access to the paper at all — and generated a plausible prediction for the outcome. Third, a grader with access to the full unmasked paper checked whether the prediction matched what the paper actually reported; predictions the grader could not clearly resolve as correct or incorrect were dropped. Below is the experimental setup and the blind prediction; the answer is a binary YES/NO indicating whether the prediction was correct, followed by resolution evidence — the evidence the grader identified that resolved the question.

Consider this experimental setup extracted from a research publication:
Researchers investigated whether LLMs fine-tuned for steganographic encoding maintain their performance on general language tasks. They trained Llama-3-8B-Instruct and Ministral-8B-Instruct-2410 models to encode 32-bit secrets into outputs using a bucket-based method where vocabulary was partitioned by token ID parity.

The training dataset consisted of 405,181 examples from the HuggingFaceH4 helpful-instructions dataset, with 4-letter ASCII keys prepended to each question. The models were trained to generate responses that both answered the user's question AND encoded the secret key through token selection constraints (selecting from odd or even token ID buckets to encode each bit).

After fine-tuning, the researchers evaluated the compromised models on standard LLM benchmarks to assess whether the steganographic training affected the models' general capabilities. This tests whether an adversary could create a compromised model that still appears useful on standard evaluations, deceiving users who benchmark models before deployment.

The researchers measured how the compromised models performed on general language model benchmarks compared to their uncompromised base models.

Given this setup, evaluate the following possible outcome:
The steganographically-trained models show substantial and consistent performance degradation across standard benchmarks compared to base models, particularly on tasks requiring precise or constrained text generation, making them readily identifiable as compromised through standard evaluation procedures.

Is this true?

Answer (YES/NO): NO